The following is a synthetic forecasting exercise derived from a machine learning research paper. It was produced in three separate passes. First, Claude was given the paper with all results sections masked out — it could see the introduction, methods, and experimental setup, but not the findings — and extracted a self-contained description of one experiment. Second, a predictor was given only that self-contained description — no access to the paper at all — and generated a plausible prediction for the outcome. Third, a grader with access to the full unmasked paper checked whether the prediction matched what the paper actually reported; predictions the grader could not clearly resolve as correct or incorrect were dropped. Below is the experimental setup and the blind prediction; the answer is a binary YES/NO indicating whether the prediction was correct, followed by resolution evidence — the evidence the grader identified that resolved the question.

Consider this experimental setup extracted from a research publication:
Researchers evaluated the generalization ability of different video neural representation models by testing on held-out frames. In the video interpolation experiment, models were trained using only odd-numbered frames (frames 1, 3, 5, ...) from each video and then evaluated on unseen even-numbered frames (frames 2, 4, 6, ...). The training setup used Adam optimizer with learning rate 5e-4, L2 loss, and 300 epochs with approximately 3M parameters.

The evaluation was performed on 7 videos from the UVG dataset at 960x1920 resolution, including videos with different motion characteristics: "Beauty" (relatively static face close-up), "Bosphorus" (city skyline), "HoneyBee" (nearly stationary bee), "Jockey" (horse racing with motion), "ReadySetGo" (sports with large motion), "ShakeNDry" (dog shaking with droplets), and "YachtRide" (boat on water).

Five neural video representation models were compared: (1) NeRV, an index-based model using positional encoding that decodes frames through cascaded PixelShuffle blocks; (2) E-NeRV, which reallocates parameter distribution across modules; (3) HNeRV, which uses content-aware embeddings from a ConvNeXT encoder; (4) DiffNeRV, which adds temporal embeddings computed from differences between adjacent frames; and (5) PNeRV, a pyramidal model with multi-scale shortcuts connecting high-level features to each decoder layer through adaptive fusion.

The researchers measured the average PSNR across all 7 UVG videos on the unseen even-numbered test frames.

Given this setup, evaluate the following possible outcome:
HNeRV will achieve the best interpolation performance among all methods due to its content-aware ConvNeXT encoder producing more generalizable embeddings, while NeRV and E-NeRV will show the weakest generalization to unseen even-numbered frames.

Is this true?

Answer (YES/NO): NO